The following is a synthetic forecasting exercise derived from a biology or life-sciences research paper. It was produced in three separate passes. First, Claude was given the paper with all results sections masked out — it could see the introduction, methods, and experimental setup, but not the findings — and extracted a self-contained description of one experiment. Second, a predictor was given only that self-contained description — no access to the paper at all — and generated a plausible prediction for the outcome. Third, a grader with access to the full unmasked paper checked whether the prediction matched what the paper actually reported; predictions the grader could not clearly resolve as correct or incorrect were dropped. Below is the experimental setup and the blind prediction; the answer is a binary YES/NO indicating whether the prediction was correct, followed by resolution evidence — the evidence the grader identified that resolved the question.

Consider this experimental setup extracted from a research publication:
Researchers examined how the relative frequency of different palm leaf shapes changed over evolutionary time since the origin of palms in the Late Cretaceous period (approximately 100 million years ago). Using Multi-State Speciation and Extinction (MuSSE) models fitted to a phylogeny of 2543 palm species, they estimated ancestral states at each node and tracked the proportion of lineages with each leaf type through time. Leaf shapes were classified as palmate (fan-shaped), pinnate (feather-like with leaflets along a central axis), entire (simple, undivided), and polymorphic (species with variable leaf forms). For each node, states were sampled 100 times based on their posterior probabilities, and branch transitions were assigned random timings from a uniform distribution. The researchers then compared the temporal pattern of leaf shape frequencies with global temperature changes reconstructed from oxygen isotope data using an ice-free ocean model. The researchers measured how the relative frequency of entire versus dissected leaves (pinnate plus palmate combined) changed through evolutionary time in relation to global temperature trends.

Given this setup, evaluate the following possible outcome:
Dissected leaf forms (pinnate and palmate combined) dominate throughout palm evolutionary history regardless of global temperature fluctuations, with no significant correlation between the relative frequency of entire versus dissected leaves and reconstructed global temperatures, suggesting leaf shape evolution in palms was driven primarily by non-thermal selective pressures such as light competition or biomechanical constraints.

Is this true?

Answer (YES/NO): NO